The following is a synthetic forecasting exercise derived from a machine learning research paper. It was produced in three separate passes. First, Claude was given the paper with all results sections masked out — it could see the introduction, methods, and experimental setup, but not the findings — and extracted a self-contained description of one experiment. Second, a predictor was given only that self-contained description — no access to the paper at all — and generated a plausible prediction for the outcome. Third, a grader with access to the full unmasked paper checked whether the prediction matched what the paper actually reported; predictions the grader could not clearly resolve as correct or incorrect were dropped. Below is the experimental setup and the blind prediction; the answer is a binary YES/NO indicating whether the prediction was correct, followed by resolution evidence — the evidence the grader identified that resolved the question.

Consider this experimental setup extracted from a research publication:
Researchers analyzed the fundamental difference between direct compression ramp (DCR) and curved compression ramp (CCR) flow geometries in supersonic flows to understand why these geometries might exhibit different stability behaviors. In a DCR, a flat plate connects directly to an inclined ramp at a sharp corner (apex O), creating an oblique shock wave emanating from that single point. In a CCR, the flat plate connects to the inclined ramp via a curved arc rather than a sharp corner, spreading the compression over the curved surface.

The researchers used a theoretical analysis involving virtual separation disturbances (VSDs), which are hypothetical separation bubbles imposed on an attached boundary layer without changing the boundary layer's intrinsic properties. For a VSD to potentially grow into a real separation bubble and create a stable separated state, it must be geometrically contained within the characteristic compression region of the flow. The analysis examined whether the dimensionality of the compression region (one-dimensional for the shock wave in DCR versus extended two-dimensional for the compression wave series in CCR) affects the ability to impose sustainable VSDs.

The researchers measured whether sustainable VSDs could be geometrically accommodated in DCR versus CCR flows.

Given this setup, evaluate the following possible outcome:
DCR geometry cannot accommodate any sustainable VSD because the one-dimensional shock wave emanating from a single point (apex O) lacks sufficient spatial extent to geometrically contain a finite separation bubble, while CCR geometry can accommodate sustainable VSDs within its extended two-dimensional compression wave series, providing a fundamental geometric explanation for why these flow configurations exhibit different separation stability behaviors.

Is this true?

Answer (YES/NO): YES